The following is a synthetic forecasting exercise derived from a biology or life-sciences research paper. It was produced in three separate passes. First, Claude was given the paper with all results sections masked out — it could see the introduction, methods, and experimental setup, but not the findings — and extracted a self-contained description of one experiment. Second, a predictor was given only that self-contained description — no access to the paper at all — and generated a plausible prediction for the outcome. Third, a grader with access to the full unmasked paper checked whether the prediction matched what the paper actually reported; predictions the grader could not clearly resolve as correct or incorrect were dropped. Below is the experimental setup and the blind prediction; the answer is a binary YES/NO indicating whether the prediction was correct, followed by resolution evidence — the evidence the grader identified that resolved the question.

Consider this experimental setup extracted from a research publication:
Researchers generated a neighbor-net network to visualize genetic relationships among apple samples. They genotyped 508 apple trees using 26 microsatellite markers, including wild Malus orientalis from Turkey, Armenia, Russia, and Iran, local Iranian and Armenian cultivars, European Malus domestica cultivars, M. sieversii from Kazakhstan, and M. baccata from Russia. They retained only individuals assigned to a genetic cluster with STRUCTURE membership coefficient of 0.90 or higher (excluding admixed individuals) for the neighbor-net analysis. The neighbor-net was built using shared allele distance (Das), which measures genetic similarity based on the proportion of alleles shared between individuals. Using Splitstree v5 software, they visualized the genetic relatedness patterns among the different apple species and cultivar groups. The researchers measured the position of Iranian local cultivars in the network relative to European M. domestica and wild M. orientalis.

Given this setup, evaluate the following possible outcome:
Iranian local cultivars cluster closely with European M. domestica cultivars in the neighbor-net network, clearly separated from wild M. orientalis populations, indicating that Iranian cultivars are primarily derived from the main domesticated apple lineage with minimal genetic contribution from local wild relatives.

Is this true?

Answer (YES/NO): NO